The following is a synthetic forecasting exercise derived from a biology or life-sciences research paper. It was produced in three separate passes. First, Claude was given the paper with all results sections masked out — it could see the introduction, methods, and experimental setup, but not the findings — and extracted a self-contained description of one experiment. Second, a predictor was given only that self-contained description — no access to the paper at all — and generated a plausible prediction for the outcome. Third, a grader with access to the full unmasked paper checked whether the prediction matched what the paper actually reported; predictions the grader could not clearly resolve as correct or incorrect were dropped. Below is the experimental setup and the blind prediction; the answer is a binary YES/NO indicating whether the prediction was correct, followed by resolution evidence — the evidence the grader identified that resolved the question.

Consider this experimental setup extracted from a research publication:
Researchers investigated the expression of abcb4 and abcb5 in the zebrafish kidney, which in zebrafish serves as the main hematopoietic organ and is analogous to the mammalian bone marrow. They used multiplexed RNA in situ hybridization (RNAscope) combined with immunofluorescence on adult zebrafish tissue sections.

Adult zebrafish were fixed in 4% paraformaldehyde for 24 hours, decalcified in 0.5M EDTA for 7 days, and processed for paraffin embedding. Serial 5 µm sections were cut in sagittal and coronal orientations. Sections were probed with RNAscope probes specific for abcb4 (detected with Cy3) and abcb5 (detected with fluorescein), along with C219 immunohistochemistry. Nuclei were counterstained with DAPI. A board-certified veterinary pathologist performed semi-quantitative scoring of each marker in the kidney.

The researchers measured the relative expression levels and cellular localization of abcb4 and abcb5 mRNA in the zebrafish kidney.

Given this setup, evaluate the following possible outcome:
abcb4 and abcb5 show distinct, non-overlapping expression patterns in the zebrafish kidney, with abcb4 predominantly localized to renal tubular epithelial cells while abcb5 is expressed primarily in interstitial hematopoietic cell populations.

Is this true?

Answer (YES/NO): NO